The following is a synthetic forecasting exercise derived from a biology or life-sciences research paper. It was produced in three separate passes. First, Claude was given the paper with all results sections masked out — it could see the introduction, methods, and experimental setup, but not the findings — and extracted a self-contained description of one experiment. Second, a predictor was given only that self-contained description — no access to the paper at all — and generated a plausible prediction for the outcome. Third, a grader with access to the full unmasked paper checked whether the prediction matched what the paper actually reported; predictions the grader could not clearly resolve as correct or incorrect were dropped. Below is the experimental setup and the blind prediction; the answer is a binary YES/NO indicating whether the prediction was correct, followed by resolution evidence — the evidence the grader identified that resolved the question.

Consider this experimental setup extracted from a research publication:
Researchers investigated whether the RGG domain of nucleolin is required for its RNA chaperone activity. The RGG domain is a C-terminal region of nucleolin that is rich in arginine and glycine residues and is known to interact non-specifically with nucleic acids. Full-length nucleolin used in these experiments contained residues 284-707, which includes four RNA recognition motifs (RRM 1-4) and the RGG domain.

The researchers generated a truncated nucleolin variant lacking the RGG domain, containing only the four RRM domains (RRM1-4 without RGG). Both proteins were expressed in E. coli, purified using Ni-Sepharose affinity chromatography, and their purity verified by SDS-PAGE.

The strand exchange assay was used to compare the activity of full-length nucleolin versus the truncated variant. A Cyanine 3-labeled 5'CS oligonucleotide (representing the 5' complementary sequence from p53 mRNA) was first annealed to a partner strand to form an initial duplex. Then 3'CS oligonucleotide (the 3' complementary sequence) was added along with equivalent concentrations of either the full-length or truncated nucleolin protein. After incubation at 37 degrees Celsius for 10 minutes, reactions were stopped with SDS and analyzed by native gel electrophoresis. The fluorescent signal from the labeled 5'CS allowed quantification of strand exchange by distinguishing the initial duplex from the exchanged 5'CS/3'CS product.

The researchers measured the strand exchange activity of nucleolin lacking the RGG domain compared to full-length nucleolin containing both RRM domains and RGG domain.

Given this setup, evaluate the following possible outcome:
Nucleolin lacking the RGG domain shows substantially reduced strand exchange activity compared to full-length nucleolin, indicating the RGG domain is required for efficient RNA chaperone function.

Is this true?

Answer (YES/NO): NO